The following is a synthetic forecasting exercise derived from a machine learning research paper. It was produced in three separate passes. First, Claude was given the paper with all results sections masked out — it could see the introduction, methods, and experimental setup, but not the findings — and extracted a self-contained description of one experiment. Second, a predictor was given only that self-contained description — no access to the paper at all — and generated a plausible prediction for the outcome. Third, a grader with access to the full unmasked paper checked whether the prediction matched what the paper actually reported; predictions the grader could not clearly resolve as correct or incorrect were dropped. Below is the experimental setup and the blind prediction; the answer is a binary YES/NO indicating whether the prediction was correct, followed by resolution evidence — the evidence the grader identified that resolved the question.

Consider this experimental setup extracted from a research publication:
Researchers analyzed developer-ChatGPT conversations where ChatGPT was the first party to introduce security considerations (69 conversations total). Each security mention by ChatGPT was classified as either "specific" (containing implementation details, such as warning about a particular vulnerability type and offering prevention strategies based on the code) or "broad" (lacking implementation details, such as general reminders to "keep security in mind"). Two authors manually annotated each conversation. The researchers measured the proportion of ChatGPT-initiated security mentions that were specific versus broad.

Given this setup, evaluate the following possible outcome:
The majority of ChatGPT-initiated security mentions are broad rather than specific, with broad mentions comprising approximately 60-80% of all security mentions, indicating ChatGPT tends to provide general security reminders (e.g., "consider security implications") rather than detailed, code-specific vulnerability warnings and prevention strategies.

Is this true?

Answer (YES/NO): YES